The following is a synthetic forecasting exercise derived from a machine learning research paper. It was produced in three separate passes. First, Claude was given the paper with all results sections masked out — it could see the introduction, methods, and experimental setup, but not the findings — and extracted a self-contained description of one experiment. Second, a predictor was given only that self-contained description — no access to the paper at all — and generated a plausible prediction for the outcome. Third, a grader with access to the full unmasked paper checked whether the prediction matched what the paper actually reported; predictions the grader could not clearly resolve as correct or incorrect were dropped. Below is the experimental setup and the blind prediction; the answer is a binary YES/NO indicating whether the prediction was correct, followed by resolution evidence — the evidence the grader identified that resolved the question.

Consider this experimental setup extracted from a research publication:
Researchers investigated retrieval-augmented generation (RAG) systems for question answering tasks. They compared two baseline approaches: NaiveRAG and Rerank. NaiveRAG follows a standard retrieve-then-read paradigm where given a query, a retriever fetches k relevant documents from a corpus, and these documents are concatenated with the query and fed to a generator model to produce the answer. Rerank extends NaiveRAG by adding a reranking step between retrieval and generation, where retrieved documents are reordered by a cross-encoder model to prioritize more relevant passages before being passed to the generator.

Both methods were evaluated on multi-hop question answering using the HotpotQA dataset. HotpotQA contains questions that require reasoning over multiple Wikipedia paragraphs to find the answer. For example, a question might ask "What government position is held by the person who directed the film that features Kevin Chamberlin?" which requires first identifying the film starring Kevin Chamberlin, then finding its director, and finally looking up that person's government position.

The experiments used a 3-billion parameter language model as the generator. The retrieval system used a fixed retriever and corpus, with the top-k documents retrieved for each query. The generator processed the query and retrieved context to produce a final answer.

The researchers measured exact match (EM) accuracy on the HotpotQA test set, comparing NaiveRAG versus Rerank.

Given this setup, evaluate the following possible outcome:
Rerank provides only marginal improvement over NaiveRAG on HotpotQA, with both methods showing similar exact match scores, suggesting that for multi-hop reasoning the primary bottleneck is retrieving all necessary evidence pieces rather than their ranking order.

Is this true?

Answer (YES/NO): NO